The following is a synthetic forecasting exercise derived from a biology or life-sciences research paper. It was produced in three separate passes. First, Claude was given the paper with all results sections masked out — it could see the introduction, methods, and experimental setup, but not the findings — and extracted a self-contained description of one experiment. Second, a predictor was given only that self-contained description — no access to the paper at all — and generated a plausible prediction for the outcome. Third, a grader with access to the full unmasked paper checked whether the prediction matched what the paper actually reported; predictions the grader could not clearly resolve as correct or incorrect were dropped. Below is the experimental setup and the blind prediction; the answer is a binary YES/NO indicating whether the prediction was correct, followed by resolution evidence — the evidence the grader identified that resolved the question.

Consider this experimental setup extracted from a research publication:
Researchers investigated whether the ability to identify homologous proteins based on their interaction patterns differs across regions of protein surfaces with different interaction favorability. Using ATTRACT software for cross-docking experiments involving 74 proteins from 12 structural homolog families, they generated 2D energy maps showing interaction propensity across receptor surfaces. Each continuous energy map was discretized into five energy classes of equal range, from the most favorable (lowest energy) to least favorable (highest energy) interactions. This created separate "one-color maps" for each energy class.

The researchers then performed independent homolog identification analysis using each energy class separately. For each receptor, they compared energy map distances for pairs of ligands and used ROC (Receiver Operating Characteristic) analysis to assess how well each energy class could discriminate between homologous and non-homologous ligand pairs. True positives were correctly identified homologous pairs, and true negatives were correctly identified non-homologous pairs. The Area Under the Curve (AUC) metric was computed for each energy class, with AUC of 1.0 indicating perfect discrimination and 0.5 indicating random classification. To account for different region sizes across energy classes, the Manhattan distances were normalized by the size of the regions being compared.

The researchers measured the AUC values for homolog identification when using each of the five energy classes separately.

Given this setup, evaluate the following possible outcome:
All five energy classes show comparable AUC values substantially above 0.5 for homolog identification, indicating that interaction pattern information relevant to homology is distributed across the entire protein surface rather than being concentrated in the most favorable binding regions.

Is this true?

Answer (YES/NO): YES